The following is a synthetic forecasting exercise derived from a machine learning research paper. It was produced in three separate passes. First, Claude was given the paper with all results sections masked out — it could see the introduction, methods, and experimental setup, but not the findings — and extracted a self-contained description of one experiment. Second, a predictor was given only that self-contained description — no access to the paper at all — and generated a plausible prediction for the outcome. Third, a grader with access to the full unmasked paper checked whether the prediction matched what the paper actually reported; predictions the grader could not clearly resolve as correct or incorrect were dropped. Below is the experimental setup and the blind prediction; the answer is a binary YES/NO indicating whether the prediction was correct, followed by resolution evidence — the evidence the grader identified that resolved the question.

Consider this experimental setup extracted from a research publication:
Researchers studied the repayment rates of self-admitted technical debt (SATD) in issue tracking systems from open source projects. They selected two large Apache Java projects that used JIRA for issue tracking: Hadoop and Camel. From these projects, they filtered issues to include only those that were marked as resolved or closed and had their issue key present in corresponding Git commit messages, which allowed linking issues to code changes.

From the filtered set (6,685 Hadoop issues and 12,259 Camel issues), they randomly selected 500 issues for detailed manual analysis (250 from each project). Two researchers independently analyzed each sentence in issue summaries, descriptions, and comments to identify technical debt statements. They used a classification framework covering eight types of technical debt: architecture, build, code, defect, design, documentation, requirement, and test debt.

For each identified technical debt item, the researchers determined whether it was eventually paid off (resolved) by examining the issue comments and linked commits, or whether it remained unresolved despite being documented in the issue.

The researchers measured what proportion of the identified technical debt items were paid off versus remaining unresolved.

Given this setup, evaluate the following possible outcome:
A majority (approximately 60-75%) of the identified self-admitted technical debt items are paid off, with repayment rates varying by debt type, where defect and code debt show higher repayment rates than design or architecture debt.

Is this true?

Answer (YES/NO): NO